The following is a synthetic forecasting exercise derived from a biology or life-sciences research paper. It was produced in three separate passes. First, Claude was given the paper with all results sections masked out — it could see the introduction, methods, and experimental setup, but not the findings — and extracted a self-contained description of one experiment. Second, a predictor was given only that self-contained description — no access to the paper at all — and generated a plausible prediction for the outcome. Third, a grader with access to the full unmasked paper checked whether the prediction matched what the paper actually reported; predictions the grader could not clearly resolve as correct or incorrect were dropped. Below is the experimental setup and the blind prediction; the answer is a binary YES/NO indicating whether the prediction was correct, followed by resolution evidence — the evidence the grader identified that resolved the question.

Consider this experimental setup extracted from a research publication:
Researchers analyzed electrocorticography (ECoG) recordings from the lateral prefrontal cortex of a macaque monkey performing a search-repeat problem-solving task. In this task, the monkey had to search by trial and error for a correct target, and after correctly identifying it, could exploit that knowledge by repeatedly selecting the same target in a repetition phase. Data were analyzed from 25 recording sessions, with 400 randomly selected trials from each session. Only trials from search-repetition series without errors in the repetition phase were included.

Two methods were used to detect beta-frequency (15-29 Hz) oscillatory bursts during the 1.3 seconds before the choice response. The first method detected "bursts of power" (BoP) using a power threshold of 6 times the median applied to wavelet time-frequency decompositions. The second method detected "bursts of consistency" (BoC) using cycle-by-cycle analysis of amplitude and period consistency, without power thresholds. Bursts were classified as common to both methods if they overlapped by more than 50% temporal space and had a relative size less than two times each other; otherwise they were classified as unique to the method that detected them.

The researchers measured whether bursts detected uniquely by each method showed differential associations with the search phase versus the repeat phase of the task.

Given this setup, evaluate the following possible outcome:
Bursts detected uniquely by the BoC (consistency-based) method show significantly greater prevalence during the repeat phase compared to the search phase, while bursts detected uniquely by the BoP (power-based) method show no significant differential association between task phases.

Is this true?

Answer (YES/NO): NO